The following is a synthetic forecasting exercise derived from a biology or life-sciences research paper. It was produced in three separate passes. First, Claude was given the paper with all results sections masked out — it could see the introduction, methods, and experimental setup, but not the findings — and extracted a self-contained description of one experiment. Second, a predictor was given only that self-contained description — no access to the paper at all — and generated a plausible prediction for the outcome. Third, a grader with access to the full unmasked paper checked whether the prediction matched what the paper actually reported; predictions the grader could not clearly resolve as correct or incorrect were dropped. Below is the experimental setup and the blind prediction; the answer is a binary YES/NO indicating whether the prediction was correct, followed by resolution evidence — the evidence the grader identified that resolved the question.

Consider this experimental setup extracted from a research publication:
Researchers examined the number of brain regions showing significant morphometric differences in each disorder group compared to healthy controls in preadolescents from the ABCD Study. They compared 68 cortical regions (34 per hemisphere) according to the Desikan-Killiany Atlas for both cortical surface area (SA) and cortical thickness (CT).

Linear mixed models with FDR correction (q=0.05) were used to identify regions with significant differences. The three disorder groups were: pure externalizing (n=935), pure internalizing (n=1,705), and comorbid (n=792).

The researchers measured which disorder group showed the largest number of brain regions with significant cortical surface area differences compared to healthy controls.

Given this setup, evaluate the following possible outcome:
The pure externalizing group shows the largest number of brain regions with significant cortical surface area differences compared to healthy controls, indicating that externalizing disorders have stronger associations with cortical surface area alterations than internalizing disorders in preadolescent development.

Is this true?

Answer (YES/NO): NO